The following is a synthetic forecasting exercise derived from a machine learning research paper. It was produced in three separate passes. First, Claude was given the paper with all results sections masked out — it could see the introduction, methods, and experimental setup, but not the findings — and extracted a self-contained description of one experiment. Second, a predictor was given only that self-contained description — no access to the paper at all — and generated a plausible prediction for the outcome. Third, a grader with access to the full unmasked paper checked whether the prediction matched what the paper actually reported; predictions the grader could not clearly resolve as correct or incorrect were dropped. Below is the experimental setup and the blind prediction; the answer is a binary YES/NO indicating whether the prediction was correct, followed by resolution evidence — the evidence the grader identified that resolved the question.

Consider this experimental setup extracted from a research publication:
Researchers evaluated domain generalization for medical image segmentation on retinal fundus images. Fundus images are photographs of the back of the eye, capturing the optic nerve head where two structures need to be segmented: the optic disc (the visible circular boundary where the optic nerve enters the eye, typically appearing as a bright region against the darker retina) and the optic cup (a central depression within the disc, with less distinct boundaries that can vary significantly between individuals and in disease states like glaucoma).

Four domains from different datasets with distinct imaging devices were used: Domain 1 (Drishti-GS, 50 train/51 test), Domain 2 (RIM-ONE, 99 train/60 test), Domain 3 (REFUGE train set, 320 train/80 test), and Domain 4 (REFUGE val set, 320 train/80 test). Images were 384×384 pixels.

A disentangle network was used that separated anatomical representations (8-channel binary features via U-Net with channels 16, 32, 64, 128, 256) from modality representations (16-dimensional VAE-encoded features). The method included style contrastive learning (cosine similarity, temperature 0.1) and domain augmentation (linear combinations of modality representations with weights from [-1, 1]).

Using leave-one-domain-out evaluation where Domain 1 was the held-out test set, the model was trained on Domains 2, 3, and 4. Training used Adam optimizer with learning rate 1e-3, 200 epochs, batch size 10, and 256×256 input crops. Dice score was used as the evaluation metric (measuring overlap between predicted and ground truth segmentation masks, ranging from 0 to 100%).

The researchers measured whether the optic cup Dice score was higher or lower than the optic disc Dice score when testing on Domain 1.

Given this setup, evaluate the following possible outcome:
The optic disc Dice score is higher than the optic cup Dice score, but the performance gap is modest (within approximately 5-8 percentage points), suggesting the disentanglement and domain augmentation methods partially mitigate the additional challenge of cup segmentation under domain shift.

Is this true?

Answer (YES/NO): NO